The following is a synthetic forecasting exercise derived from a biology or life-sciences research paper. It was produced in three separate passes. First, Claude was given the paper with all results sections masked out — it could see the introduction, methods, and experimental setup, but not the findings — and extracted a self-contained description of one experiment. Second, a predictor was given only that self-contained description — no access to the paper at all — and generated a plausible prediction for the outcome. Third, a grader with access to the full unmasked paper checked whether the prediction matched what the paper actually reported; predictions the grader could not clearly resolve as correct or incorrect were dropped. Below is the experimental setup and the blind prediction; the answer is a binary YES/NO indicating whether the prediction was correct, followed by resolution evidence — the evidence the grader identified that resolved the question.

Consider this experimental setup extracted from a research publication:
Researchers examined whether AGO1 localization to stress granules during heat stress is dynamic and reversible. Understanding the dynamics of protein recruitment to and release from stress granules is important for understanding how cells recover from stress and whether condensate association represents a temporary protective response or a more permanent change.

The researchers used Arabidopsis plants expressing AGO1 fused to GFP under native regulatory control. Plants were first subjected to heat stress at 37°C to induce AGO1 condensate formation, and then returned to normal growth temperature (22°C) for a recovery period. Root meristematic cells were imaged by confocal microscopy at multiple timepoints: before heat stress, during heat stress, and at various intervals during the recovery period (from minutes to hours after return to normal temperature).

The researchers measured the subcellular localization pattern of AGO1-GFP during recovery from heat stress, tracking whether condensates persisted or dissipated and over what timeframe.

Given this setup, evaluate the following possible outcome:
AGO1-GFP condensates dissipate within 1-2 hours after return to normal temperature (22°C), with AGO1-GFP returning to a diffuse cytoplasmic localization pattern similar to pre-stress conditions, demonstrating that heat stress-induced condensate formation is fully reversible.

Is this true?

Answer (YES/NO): YES